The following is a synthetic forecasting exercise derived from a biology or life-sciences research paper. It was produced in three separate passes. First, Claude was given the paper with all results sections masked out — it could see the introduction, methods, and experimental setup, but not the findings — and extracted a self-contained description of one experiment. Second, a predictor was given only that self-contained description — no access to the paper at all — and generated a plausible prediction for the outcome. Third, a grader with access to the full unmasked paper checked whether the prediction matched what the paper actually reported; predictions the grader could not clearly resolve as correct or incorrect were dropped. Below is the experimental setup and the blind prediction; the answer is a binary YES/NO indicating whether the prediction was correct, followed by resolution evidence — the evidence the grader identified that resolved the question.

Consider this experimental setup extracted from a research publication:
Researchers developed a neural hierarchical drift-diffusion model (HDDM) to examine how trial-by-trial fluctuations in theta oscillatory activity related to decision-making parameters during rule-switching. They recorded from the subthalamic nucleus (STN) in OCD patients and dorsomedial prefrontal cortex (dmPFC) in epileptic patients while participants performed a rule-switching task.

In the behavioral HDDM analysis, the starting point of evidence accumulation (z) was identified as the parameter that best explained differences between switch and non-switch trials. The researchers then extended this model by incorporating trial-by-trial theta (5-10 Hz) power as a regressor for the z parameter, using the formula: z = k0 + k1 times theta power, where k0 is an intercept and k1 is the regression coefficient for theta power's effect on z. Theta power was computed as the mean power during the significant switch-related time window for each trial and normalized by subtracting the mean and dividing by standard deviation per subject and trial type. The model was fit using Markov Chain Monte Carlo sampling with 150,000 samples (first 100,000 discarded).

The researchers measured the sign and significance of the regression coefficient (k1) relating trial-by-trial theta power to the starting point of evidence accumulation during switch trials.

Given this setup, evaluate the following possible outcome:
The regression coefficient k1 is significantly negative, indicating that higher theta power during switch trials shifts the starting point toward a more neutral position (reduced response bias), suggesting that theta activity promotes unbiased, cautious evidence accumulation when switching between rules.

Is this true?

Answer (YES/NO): NO